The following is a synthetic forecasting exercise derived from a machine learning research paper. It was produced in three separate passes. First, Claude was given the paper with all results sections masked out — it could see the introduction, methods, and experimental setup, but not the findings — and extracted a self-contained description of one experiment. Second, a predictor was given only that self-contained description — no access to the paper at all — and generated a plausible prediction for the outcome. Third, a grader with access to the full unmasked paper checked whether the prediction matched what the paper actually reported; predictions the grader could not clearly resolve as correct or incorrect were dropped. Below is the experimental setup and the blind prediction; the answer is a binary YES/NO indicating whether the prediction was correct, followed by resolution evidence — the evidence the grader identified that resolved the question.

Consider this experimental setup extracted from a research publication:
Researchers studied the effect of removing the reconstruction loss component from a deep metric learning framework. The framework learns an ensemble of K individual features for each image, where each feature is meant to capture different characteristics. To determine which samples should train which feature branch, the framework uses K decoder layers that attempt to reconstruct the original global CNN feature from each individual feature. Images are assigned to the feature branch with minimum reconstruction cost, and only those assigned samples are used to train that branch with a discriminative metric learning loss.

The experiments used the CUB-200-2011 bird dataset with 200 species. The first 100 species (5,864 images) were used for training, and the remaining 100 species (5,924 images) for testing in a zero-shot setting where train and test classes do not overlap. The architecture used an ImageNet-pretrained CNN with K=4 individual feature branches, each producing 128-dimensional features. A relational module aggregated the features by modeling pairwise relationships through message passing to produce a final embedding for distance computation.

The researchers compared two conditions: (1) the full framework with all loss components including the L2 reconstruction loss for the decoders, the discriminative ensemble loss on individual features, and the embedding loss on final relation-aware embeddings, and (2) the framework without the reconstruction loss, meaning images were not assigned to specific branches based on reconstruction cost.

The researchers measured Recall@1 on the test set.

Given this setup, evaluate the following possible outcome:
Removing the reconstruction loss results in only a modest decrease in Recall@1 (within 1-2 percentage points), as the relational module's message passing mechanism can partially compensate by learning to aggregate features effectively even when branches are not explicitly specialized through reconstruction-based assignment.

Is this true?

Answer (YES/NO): NO